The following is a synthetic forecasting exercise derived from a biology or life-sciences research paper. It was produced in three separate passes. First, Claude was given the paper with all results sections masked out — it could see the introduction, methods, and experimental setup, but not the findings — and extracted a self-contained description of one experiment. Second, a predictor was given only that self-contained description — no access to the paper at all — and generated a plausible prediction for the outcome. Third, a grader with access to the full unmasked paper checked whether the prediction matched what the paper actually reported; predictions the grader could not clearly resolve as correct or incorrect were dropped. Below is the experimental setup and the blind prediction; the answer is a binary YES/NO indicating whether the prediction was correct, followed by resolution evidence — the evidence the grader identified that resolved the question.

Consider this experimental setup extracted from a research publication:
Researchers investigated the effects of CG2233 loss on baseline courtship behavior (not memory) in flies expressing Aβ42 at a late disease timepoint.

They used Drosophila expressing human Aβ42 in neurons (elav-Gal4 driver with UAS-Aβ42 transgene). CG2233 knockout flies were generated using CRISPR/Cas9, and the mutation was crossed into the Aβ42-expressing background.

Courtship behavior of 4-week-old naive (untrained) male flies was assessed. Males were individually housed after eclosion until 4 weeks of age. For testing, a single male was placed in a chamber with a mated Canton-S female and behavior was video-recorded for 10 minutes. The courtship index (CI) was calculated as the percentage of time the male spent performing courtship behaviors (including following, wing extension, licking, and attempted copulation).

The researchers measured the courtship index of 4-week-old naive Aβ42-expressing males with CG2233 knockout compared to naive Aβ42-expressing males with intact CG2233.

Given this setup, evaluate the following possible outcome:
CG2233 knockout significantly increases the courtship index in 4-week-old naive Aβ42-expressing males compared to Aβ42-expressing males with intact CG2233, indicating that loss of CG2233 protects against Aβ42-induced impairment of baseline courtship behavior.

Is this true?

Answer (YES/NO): NO